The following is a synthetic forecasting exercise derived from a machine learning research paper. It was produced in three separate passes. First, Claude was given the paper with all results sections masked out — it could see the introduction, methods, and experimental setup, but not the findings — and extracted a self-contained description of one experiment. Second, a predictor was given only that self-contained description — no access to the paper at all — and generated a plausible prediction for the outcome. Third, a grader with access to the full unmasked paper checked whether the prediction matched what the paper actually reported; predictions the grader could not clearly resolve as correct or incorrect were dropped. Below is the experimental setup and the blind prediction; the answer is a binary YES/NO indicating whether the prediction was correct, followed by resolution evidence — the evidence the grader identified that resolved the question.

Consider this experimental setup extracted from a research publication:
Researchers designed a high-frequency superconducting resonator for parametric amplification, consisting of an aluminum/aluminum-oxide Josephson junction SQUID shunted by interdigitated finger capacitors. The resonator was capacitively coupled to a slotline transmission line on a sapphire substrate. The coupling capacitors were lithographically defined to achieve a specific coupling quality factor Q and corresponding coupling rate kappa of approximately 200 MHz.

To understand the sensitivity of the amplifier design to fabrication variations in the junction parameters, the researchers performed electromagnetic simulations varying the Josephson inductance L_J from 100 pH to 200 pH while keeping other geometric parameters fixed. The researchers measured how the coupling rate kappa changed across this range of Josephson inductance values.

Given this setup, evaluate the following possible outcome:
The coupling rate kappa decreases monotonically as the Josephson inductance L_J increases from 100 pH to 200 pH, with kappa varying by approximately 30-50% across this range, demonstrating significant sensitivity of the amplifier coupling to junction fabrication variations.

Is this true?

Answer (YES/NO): NO